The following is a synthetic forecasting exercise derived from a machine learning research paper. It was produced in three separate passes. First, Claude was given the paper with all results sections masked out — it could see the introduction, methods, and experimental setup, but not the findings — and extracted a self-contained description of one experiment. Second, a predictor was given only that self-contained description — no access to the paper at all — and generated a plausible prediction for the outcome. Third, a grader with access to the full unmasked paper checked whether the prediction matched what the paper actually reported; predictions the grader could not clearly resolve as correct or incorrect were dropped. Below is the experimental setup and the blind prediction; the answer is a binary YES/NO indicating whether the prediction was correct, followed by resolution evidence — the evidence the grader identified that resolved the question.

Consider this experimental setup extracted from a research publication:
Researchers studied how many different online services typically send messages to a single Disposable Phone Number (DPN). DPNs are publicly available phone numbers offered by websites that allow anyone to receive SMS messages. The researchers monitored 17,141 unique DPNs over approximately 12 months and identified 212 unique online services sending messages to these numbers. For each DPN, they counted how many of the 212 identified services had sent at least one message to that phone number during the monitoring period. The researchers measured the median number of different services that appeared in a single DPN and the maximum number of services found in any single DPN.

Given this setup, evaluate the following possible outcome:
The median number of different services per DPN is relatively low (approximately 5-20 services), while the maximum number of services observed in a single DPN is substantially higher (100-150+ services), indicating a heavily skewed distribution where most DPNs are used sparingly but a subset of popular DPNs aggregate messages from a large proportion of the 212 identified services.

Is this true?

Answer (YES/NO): NO